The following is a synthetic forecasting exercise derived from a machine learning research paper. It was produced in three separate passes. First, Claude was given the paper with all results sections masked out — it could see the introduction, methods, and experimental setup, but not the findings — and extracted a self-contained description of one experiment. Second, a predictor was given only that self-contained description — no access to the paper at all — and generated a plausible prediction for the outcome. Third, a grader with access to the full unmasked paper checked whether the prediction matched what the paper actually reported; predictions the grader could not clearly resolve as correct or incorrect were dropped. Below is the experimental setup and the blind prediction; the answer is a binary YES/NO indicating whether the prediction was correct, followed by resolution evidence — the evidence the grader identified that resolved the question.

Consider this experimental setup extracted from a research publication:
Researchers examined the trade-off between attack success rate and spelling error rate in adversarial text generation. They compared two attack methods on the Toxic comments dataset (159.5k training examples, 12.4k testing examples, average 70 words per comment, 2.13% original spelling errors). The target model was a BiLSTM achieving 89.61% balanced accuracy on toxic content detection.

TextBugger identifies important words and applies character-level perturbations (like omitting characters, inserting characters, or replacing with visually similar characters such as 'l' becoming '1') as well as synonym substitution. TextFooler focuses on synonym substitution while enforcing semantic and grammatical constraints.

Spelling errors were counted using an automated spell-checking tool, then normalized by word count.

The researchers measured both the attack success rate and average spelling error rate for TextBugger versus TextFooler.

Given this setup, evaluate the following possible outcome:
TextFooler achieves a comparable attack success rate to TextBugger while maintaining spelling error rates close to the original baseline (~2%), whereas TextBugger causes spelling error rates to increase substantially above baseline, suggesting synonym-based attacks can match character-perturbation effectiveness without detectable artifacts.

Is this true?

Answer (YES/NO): NO